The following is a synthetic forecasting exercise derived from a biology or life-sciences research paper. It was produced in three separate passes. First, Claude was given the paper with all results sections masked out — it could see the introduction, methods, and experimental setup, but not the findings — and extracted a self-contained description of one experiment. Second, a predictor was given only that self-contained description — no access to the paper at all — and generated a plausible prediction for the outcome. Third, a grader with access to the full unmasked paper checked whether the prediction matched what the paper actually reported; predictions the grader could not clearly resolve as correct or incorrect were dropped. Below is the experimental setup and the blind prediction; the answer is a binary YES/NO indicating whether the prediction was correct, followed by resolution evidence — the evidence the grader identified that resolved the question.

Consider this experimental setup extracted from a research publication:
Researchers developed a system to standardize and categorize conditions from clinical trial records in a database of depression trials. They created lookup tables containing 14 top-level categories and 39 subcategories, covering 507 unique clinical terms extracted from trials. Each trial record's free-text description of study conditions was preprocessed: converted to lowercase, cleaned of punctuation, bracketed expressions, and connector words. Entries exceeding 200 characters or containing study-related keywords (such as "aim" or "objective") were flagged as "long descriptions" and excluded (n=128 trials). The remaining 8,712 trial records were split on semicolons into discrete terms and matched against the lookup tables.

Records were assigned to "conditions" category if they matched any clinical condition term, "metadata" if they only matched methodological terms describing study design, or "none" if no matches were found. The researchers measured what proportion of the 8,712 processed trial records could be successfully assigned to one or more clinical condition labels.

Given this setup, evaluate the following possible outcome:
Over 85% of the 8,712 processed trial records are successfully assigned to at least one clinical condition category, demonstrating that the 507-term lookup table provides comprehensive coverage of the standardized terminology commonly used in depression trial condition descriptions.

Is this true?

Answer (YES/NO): YES